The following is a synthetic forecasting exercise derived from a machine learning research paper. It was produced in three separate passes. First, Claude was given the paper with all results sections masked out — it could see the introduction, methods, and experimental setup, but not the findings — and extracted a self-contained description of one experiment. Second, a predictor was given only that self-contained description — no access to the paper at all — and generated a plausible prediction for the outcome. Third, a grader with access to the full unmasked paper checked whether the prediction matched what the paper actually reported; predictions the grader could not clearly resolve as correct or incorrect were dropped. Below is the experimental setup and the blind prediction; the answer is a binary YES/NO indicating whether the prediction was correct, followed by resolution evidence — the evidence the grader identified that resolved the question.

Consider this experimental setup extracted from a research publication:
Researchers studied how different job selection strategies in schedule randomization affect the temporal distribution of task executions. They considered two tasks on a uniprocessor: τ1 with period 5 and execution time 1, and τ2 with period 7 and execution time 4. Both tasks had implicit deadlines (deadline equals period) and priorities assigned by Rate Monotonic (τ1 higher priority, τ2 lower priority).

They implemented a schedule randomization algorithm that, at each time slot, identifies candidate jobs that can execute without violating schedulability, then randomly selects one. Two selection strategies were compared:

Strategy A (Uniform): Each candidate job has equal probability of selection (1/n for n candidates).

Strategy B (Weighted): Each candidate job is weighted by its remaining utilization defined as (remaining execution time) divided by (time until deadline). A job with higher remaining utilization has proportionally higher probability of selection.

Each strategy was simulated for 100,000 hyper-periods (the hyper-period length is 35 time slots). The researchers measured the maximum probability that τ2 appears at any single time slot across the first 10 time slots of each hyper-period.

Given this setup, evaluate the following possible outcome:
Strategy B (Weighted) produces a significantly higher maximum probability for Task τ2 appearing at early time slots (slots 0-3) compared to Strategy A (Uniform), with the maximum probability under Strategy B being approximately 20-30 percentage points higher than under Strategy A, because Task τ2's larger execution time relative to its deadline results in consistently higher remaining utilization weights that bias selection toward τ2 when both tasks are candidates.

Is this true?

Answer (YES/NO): NO